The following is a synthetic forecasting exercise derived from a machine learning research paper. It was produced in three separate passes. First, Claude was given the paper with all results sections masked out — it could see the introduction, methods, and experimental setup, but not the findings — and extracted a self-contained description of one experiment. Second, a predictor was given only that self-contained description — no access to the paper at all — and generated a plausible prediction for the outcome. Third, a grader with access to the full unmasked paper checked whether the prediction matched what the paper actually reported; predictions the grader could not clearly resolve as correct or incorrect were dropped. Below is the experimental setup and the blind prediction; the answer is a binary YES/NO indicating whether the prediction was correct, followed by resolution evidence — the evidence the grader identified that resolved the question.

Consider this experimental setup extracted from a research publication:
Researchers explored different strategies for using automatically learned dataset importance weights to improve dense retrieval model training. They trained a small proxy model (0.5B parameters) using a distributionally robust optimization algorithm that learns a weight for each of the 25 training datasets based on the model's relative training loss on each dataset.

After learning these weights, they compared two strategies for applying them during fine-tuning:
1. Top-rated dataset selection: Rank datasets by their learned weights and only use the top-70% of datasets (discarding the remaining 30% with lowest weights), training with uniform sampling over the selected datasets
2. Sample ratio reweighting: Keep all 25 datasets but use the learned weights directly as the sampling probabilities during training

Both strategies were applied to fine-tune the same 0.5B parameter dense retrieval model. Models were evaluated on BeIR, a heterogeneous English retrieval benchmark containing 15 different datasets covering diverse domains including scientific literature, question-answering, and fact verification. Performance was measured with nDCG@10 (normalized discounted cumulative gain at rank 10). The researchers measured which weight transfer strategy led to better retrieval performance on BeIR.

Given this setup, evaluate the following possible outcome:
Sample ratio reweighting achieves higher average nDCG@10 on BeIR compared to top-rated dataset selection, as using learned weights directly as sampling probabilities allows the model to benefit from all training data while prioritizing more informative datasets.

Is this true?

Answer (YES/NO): NO